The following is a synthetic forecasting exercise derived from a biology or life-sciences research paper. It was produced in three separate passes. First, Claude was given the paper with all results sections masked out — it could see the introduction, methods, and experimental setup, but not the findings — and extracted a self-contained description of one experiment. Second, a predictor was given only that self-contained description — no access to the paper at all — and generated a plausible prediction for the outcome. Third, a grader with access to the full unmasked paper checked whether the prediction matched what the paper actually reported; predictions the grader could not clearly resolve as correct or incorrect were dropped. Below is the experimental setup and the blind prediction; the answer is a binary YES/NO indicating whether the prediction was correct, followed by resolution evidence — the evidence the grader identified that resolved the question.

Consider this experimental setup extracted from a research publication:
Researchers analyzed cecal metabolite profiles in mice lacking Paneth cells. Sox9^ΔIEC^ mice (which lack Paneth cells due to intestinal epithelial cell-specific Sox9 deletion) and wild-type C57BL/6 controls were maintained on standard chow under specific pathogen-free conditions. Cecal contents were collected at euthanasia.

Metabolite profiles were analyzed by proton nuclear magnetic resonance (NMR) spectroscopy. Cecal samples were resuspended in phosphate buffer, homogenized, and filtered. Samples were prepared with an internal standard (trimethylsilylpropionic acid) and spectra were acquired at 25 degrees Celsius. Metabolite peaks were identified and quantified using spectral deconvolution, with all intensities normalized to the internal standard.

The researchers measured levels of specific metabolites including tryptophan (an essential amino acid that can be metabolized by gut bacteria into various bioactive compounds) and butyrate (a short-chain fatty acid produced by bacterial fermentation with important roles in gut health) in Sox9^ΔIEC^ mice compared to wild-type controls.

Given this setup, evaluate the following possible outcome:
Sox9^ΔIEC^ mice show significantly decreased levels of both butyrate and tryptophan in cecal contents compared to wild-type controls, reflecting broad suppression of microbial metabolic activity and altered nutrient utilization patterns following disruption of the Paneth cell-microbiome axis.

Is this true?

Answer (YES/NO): YES